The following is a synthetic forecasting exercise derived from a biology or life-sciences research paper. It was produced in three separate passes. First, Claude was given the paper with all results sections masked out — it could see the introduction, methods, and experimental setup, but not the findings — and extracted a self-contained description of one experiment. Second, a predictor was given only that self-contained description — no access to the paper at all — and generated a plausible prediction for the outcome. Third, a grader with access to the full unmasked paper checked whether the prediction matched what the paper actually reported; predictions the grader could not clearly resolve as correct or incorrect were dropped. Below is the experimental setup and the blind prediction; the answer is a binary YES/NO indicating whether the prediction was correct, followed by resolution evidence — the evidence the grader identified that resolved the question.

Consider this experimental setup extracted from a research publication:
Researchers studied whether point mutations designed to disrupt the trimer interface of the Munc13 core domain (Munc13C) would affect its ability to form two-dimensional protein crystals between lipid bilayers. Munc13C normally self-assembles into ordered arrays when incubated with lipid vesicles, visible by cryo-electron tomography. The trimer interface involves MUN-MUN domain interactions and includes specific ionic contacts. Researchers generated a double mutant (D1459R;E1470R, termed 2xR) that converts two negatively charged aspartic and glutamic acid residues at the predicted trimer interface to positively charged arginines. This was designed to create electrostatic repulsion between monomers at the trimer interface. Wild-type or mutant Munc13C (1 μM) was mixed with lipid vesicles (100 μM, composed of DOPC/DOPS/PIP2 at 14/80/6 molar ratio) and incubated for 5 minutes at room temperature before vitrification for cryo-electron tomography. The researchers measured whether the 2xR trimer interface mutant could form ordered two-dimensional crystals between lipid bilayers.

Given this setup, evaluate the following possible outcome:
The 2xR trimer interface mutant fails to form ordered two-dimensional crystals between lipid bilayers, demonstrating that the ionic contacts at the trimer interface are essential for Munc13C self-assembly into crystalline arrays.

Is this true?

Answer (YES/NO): YES